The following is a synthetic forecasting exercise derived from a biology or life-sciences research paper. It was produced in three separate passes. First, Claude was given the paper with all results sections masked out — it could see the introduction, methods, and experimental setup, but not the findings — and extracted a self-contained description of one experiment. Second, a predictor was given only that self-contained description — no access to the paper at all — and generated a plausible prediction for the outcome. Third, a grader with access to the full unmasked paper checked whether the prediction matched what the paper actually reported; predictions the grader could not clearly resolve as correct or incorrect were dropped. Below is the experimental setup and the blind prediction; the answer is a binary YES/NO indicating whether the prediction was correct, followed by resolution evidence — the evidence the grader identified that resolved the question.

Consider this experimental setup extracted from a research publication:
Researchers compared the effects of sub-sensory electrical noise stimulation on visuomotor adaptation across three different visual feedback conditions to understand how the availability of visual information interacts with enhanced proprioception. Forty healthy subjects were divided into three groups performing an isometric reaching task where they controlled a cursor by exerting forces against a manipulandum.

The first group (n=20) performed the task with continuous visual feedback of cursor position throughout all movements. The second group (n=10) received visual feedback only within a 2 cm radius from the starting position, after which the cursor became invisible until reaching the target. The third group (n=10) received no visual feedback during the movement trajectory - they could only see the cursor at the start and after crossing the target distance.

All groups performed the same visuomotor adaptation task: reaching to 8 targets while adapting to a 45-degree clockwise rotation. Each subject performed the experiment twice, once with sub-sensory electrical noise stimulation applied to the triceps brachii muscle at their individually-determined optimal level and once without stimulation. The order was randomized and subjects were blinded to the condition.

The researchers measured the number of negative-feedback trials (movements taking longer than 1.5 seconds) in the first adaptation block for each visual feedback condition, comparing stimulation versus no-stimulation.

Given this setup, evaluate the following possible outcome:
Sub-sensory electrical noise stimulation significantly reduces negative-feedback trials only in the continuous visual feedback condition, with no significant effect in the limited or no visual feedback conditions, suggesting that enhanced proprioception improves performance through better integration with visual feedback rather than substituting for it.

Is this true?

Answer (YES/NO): NO